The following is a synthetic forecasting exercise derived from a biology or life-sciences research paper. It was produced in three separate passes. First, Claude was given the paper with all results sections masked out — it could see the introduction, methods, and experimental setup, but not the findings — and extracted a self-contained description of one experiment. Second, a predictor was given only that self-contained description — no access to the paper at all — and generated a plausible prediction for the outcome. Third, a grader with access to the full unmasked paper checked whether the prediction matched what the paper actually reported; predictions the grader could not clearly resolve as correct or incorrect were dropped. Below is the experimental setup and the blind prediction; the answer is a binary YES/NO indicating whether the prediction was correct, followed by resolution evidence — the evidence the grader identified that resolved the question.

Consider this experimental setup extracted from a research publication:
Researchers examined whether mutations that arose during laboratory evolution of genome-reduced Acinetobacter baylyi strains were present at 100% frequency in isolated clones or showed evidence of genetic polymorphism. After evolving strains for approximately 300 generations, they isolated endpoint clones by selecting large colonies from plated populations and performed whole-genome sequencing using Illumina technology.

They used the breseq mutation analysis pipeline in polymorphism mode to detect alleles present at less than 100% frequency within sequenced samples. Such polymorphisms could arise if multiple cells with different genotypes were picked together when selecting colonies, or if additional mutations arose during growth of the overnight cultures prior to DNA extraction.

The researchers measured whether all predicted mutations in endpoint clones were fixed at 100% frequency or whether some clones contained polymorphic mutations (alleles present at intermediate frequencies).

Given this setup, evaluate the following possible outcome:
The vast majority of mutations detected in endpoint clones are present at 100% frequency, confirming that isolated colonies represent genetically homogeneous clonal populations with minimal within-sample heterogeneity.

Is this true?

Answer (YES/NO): YES